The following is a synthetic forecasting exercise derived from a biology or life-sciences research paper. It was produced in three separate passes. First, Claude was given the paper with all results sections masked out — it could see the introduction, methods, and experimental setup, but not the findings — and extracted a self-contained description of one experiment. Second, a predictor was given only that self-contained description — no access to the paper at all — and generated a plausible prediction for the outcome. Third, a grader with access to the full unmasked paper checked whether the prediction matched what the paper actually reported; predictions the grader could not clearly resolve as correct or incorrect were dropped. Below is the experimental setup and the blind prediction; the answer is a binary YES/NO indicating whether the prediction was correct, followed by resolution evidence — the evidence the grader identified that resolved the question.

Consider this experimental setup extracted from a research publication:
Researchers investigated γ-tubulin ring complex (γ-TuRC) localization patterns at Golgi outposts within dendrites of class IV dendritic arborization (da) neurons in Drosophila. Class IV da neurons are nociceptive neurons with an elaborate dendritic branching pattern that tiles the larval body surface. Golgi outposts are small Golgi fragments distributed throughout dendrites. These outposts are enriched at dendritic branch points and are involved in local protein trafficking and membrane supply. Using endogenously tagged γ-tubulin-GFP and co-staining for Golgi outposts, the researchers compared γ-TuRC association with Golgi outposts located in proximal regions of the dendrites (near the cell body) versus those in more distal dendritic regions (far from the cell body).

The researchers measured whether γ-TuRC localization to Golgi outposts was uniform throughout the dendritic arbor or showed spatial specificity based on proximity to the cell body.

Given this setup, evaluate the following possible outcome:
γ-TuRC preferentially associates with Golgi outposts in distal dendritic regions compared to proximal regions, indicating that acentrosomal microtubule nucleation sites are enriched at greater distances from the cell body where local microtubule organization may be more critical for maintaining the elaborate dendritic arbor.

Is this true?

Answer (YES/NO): NO